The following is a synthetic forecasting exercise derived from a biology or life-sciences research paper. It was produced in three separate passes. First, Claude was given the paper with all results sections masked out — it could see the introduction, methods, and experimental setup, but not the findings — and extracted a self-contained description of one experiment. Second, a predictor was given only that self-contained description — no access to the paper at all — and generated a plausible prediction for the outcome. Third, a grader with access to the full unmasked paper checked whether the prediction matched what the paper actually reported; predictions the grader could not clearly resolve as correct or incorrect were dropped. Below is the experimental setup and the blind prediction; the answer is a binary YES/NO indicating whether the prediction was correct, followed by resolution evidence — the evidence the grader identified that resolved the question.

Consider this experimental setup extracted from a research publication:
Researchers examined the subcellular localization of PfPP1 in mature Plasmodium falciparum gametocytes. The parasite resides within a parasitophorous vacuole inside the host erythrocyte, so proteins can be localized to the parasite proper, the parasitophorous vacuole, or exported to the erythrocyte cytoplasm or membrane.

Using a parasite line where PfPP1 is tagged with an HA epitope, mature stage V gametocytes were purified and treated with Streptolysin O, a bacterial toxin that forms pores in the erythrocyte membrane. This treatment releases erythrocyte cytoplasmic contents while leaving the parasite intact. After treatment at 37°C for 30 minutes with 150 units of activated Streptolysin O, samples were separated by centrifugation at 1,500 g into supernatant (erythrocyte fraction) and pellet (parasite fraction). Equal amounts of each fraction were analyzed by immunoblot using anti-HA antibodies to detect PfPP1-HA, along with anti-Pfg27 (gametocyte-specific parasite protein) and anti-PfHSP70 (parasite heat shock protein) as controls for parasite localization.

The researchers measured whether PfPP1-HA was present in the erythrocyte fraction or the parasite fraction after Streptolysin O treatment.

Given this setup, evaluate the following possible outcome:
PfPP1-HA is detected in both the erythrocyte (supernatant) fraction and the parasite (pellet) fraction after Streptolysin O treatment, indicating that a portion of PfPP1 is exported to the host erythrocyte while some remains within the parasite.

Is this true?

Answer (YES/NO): NO